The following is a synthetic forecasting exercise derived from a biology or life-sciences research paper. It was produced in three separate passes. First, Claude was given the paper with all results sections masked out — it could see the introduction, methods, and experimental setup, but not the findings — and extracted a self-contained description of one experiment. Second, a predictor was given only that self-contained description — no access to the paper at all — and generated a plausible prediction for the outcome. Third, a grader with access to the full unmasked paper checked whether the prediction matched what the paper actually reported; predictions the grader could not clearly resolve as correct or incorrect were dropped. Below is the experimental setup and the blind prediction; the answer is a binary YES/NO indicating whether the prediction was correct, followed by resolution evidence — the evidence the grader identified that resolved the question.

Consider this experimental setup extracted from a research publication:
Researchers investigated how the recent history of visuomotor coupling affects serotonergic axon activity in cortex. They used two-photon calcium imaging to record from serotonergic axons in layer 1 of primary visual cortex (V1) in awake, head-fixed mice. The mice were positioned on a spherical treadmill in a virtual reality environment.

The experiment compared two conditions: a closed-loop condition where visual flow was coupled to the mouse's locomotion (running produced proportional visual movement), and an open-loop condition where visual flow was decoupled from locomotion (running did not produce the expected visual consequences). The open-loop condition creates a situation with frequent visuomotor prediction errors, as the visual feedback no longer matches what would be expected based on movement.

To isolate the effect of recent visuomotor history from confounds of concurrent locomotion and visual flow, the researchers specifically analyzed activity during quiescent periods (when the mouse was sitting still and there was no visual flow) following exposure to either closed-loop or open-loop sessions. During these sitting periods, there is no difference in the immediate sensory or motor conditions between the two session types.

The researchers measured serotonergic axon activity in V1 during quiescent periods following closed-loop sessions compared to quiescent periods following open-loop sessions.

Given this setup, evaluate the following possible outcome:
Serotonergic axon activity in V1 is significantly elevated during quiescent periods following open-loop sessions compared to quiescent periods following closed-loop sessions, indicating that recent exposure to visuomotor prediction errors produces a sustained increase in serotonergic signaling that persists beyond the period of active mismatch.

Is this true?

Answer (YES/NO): YES